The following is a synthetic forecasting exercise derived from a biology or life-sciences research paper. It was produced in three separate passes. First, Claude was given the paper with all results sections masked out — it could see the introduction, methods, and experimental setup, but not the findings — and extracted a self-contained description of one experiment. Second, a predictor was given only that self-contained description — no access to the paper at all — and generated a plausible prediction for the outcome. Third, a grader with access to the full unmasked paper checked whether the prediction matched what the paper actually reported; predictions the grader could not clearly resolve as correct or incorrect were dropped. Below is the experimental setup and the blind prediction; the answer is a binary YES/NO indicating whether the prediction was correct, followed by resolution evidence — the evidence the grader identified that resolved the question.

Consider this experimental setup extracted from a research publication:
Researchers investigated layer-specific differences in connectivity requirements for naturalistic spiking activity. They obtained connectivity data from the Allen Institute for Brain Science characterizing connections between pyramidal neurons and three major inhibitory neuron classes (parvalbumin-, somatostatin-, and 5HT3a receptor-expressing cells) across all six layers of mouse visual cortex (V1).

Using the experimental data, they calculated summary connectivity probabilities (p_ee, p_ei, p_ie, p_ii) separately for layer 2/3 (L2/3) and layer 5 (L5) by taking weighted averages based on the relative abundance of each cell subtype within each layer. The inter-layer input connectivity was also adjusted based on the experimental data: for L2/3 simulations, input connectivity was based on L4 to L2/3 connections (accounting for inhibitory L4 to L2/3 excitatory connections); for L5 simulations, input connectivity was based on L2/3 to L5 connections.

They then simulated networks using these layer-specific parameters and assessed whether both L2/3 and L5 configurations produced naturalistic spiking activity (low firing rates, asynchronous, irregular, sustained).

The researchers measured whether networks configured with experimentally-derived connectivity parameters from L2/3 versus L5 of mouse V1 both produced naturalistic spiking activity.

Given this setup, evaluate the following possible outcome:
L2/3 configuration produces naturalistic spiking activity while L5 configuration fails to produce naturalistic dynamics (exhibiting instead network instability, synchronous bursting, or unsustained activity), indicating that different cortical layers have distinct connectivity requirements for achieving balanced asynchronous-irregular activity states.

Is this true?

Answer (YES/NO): NO